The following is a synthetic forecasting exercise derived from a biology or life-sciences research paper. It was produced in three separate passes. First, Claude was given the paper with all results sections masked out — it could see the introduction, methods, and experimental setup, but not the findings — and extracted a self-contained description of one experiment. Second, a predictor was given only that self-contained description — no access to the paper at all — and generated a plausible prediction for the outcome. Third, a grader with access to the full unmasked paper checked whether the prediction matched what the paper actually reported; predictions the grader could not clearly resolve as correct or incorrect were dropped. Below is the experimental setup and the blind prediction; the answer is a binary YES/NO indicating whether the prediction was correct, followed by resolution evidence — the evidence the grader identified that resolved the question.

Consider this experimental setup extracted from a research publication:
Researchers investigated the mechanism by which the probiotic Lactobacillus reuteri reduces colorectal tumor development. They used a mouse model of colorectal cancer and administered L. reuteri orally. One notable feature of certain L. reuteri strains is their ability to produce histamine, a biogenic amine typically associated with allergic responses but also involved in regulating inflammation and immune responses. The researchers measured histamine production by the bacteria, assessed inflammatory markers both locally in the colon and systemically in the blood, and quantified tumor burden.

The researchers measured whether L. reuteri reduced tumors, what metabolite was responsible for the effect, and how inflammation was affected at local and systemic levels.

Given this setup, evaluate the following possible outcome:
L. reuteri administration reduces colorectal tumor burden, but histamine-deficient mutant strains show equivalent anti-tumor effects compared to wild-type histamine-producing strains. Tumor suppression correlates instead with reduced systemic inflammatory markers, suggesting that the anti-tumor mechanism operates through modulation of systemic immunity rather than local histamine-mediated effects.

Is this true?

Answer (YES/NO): NO